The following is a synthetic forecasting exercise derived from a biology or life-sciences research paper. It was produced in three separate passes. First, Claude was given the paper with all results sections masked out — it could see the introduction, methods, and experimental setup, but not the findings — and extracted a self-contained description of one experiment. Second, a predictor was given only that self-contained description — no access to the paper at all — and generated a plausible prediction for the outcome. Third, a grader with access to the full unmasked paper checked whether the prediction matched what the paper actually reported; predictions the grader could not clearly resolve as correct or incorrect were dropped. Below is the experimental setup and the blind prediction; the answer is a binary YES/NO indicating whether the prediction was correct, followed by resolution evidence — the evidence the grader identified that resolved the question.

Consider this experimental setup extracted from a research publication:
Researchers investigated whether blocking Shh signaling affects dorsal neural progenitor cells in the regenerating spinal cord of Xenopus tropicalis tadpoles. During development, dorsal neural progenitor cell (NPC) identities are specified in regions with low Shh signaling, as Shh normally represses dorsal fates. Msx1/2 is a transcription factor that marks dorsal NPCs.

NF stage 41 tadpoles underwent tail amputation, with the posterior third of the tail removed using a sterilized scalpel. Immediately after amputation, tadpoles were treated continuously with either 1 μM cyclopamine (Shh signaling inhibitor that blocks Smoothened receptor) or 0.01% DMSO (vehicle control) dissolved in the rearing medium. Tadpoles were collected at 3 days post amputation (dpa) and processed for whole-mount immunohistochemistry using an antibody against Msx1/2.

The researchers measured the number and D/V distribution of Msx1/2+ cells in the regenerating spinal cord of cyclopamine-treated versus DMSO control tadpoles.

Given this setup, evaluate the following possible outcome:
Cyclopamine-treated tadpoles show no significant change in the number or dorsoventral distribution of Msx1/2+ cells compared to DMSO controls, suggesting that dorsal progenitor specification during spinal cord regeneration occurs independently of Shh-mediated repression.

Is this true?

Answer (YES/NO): NO